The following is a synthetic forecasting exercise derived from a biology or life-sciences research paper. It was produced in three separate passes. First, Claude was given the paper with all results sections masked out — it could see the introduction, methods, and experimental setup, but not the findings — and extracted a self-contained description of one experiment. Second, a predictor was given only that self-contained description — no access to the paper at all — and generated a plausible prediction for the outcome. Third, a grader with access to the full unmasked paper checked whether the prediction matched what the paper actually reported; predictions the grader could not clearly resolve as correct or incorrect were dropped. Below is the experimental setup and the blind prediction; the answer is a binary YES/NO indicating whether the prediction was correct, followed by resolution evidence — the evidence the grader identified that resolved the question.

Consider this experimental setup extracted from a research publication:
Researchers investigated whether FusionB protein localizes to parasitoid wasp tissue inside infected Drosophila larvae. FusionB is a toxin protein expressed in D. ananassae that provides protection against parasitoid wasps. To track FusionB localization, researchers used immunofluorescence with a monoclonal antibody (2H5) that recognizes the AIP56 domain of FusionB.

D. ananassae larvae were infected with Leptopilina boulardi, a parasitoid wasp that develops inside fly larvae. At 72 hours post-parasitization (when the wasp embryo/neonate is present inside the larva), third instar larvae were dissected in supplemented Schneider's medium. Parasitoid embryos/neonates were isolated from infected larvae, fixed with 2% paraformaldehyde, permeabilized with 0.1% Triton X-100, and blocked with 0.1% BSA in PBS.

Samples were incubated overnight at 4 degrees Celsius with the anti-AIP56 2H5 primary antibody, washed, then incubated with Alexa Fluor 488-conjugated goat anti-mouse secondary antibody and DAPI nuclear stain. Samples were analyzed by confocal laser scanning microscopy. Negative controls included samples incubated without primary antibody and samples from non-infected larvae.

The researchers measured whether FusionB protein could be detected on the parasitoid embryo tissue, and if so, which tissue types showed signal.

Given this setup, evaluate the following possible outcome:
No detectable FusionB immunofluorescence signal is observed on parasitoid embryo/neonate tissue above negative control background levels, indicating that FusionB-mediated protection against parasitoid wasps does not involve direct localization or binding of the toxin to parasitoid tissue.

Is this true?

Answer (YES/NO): NO